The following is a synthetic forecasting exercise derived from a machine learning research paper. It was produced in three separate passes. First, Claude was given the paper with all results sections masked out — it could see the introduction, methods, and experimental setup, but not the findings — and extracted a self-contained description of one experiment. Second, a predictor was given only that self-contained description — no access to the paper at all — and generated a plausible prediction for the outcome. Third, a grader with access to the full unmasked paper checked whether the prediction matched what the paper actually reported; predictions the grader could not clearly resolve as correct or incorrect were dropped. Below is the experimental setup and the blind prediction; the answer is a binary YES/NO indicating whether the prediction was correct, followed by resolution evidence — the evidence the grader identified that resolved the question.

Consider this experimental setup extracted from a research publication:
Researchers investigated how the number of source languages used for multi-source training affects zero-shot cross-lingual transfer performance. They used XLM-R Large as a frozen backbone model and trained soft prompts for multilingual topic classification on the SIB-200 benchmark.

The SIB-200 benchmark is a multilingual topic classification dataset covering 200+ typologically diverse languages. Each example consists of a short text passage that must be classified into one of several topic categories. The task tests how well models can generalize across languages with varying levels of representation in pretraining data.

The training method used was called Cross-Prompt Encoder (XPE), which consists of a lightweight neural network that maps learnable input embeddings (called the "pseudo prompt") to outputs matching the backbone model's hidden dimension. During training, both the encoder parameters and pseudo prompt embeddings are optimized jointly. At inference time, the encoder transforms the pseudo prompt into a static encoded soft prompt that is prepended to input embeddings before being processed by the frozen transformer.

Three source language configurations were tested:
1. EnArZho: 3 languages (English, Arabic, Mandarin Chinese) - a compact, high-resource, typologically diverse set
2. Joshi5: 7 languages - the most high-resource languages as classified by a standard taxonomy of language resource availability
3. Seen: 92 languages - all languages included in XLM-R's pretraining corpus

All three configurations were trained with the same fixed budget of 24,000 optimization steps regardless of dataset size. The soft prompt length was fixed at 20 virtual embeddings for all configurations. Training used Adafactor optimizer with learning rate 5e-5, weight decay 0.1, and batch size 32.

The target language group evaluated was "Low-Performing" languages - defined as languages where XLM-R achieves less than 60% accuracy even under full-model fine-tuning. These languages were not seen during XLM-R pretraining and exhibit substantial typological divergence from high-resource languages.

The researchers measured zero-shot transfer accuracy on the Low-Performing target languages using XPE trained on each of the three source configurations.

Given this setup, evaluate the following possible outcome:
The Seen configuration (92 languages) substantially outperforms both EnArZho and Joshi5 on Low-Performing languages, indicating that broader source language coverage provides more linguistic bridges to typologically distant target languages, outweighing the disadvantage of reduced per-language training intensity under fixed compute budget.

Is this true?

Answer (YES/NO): YES